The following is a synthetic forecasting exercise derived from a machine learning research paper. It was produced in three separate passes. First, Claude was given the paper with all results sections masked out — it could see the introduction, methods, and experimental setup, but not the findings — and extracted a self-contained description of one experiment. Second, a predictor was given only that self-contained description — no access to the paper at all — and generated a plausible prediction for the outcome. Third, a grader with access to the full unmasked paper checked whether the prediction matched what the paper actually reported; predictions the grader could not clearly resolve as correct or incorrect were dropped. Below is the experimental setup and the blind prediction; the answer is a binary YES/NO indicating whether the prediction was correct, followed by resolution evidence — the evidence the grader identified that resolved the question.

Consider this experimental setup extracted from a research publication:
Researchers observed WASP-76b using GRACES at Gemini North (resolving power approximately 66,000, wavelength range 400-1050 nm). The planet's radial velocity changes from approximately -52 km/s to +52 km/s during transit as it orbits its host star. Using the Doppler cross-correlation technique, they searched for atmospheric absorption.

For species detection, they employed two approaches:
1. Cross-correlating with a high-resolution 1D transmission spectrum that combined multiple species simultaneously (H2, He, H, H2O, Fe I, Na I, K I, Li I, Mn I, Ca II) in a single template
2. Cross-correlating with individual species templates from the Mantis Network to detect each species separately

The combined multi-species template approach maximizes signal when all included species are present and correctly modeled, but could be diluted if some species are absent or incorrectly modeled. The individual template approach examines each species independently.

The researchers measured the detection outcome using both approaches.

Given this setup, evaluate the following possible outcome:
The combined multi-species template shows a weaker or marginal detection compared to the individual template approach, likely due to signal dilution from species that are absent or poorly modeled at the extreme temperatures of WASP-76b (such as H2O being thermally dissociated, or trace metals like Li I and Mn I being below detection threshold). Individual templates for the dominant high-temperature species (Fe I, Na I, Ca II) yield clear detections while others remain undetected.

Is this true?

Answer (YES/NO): NO